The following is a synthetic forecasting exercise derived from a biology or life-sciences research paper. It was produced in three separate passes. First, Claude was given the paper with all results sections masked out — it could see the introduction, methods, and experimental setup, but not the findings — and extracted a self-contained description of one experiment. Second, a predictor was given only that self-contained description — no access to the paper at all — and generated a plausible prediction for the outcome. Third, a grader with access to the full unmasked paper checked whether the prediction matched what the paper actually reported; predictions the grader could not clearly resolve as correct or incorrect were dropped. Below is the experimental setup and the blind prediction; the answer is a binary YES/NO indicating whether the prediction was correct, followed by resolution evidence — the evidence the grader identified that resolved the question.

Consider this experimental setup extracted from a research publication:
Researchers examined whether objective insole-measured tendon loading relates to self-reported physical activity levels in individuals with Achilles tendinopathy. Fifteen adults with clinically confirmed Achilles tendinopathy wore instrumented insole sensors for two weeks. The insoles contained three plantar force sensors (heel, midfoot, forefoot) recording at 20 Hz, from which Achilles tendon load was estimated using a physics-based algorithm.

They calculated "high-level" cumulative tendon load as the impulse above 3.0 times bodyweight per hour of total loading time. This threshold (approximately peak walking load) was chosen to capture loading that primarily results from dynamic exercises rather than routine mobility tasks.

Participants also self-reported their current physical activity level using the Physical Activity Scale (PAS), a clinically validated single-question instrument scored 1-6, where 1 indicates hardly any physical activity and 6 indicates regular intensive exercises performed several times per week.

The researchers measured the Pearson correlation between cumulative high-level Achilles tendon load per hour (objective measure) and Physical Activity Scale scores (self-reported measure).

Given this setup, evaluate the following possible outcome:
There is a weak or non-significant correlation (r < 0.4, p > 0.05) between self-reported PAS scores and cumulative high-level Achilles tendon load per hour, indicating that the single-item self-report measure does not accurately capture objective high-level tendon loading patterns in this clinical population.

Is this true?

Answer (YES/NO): NO